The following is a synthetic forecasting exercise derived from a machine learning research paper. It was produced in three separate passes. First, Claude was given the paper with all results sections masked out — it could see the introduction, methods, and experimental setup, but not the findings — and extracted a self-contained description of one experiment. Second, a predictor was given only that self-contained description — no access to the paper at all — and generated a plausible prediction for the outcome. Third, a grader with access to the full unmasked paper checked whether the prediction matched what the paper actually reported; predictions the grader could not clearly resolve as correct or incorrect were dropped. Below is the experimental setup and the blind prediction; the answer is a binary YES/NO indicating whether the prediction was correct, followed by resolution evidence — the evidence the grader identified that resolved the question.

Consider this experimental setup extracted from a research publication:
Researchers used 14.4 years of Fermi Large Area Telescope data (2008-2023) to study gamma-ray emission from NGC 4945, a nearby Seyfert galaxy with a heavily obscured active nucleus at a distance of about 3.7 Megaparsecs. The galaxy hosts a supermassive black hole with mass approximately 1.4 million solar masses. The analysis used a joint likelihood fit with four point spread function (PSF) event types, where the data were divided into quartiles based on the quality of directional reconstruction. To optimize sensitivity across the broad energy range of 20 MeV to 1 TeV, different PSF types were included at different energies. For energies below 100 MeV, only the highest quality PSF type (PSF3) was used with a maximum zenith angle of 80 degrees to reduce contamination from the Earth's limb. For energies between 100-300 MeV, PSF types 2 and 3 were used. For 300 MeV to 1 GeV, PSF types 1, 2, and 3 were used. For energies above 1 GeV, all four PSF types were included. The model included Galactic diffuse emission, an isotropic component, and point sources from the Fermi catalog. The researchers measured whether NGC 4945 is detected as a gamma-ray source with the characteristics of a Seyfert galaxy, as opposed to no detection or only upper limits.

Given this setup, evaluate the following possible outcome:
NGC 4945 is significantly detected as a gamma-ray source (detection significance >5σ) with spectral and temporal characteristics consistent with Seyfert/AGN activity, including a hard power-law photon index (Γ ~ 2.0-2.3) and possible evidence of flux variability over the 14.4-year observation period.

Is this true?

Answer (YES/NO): NO